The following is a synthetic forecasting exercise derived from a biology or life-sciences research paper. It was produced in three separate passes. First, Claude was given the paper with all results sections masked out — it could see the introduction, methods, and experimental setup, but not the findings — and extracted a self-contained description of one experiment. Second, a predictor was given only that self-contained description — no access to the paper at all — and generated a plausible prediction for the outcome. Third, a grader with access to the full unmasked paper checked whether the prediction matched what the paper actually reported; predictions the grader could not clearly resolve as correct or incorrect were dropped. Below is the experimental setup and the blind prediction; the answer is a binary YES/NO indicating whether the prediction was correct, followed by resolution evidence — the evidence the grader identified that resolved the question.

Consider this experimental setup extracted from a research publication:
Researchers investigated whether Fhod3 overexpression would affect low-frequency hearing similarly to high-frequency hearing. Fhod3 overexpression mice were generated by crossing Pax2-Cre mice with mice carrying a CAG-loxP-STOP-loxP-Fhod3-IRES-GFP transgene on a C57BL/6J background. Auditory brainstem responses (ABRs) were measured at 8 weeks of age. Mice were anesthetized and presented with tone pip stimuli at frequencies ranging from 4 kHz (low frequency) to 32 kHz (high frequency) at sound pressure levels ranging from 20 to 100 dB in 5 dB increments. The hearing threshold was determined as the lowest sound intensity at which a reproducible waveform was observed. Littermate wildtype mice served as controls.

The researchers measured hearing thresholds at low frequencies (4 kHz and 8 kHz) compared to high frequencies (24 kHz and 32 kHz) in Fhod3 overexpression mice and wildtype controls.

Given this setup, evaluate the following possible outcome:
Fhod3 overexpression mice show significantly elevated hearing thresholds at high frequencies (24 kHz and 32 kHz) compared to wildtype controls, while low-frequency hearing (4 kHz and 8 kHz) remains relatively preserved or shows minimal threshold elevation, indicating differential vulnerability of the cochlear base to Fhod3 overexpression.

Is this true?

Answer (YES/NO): YES